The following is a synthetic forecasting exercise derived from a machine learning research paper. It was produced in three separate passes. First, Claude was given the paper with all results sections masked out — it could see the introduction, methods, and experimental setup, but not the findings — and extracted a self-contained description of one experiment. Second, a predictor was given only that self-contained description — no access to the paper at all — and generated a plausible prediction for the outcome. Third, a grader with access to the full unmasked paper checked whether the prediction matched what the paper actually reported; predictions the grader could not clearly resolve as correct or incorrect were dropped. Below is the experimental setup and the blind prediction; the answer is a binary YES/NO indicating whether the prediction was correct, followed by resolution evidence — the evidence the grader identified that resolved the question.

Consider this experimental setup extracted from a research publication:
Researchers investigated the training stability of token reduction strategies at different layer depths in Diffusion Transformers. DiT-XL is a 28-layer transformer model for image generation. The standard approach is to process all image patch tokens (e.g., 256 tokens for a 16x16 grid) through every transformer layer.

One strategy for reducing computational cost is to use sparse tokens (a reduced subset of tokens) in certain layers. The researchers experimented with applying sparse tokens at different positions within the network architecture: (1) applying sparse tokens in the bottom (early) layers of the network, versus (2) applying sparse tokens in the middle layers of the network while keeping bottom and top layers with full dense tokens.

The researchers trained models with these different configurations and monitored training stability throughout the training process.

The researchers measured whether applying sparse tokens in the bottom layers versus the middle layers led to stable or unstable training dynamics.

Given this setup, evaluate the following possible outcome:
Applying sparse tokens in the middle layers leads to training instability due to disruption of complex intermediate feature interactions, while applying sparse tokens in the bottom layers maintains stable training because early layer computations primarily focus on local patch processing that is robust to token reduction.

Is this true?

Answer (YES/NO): NO